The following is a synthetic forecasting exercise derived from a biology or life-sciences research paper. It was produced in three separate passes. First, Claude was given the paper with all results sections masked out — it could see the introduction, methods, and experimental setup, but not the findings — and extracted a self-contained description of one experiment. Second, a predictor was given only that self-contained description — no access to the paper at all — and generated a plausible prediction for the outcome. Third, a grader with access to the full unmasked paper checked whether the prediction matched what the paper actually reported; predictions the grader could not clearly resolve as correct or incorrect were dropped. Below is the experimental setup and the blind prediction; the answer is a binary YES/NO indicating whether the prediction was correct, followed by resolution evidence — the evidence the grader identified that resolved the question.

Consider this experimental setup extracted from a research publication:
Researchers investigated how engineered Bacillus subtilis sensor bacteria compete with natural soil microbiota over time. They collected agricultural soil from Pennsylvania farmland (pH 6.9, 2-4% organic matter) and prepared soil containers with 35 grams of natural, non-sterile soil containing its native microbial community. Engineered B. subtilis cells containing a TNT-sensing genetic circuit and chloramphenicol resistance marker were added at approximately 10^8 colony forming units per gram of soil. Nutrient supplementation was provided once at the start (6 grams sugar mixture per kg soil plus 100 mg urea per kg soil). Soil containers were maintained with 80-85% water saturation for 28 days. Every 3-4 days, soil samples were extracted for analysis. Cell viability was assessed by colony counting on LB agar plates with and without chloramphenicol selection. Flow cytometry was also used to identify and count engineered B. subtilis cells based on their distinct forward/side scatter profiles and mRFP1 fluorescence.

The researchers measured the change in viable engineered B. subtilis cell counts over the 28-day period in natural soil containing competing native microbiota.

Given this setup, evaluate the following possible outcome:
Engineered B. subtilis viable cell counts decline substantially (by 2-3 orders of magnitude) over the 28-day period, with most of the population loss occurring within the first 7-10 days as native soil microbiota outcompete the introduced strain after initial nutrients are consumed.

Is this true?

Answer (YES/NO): NO